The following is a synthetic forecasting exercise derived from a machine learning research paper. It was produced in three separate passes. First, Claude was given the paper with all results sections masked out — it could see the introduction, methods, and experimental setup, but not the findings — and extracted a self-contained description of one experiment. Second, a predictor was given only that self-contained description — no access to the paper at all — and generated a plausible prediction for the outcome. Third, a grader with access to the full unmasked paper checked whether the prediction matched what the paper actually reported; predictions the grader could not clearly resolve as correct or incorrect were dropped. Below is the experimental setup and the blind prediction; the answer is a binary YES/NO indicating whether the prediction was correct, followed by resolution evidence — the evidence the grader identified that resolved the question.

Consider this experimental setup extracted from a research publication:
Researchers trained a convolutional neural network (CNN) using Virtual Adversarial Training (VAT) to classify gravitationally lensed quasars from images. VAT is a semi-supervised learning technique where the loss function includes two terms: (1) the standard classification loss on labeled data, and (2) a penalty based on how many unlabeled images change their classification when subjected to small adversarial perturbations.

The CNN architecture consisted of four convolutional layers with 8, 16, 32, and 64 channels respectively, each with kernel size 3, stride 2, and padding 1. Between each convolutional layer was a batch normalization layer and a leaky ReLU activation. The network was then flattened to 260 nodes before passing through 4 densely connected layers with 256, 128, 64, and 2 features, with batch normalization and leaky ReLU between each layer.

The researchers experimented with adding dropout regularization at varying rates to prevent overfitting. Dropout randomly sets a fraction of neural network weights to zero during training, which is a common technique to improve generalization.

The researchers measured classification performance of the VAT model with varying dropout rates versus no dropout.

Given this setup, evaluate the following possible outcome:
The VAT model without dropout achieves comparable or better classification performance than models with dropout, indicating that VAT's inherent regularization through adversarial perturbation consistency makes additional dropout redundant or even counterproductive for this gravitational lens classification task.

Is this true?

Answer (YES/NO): YES